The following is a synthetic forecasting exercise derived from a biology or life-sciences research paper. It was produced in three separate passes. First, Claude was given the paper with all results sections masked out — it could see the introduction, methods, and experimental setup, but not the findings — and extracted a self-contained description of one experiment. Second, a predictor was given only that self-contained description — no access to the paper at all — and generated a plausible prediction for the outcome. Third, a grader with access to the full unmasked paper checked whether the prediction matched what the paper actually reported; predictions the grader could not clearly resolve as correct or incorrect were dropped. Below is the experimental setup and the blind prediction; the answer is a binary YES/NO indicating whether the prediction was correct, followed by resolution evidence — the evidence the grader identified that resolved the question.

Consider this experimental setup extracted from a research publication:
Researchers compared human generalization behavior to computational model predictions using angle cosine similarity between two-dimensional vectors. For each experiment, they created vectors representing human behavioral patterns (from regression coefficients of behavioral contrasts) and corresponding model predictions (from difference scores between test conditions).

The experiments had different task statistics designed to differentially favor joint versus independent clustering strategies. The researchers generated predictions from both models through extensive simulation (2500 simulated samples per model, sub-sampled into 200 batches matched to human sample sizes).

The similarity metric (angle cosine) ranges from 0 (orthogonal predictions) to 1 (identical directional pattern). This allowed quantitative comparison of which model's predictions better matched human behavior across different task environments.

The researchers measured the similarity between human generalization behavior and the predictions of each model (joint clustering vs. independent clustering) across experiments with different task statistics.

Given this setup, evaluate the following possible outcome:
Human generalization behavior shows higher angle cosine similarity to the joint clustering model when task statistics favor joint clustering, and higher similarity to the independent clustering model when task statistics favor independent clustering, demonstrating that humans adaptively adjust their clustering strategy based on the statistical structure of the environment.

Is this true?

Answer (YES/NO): YES